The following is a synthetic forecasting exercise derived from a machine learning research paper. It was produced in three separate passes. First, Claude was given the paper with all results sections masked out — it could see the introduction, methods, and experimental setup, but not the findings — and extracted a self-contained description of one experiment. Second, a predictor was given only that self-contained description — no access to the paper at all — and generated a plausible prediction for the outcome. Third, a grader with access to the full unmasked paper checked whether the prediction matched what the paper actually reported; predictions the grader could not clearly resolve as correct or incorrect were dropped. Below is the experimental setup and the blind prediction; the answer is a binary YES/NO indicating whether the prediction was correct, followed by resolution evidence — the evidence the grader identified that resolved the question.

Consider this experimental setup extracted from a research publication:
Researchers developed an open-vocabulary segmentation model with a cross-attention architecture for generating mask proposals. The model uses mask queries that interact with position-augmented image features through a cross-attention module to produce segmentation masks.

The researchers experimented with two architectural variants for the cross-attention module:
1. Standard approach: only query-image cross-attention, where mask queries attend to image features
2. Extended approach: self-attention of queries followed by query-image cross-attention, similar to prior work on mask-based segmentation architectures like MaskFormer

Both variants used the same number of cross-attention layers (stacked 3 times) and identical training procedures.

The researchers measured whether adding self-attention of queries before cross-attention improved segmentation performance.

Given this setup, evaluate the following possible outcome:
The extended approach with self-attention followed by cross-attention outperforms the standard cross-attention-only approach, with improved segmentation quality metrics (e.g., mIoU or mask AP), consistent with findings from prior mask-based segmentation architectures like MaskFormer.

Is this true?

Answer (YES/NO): NO